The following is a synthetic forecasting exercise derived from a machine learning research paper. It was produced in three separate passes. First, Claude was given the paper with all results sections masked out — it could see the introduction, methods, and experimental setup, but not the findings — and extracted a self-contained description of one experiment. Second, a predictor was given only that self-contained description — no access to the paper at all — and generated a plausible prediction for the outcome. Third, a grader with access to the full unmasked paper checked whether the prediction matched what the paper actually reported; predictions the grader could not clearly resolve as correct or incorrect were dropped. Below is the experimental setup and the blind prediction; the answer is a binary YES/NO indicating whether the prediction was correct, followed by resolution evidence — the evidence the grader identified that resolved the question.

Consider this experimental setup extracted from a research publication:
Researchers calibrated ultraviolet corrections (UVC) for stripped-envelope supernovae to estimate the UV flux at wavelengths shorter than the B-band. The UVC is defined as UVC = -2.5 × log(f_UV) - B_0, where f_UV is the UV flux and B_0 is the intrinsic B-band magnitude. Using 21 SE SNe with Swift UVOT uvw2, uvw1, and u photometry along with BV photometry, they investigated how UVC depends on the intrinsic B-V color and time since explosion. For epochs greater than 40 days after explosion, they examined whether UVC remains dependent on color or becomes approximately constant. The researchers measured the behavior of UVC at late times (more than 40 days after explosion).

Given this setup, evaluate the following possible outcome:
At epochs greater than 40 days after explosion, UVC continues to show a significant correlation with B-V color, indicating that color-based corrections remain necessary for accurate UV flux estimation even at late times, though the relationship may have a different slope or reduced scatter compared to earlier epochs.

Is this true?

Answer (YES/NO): NO